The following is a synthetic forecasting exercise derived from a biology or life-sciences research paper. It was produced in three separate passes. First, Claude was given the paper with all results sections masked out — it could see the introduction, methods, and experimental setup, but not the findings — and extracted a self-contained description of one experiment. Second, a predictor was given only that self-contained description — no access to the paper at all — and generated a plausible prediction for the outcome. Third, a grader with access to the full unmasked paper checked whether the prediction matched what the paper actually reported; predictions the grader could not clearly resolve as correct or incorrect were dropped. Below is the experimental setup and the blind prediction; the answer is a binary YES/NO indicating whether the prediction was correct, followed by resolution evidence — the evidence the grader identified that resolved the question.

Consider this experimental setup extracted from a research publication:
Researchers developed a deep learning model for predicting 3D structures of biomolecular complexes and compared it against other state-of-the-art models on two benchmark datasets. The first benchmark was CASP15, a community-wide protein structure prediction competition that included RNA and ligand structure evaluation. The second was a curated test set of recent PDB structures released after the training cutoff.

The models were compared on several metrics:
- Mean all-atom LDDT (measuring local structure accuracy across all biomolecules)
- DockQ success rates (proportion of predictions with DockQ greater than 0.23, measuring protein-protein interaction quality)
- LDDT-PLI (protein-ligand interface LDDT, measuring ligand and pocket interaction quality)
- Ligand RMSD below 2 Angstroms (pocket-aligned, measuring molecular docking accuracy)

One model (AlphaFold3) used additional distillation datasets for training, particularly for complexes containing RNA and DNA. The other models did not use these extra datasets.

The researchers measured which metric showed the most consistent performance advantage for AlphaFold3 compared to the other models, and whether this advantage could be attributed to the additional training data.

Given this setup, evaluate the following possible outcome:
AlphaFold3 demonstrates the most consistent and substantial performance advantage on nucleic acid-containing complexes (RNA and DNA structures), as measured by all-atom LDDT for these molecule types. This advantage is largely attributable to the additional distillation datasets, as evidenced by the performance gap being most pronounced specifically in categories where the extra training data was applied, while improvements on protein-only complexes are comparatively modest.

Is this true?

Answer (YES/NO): NO